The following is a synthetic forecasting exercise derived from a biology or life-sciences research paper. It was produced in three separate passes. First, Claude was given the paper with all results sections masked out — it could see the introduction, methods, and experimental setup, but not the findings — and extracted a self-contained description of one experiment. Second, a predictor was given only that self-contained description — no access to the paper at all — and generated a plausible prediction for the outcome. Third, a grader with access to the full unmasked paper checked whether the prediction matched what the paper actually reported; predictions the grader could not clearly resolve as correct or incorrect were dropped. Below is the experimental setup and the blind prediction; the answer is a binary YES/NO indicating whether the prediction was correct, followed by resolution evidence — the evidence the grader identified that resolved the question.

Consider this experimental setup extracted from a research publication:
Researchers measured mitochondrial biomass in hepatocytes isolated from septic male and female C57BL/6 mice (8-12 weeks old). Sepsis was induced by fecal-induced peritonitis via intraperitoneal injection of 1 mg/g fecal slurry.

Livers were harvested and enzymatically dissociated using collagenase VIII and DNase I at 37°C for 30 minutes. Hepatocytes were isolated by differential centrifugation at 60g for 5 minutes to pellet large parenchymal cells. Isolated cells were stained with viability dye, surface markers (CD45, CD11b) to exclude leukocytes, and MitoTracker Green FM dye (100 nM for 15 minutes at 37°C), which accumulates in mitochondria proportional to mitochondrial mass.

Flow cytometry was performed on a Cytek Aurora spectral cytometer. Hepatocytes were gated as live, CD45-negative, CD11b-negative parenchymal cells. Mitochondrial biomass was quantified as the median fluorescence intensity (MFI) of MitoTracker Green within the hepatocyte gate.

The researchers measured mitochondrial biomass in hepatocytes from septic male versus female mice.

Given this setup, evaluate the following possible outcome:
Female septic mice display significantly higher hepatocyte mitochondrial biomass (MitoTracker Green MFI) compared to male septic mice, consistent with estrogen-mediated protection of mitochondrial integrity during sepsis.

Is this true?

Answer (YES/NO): NO